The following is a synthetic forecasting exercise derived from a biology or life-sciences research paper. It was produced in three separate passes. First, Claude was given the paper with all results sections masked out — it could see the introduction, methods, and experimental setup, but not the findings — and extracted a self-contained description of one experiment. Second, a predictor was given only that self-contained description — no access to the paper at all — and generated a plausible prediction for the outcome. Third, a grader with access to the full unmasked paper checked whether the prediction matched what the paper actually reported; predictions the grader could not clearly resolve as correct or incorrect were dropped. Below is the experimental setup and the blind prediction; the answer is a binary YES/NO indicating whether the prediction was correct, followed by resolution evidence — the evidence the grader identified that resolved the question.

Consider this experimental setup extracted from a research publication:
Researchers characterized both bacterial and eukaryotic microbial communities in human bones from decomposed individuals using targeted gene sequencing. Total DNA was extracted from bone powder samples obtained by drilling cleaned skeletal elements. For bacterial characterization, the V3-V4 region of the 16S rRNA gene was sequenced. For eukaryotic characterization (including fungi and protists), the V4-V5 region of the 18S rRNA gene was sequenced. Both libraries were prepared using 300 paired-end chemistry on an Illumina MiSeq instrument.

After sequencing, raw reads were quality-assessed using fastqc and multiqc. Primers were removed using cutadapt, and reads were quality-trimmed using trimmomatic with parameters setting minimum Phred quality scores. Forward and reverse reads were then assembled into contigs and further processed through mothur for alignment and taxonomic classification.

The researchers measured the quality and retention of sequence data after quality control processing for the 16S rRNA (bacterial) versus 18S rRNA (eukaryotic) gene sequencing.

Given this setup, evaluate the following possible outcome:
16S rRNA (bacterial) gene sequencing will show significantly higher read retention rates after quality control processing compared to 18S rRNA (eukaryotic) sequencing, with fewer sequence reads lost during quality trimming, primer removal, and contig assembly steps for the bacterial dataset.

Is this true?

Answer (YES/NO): YES